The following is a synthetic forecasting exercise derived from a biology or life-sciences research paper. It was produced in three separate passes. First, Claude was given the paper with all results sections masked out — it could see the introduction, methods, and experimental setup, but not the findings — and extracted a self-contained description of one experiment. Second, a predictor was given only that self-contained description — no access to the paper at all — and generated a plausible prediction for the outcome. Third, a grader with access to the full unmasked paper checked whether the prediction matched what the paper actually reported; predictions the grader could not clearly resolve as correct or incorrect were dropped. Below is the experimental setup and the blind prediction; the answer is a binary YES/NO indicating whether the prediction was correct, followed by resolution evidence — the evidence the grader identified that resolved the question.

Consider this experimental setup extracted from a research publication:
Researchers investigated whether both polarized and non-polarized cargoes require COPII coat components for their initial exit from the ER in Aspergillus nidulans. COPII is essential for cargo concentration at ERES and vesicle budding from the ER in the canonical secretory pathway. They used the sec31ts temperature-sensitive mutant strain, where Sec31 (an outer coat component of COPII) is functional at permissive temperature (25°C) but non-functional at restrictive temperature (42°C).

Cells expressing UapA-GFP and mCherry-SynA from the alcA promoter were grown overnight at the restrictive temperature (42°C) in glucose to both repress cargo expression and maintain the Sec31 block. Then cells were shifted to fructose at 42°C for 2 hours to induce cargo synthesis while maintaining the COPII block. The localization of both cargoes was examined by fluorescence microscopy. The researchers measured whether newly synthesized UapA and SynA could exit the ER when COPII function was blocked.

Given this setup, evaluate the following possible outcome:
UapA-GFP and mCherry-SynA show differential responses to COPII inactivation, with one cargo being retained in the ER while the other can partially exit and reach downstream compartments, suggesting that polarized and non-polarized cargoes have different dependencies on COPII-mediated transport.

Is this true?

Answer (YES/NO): NO